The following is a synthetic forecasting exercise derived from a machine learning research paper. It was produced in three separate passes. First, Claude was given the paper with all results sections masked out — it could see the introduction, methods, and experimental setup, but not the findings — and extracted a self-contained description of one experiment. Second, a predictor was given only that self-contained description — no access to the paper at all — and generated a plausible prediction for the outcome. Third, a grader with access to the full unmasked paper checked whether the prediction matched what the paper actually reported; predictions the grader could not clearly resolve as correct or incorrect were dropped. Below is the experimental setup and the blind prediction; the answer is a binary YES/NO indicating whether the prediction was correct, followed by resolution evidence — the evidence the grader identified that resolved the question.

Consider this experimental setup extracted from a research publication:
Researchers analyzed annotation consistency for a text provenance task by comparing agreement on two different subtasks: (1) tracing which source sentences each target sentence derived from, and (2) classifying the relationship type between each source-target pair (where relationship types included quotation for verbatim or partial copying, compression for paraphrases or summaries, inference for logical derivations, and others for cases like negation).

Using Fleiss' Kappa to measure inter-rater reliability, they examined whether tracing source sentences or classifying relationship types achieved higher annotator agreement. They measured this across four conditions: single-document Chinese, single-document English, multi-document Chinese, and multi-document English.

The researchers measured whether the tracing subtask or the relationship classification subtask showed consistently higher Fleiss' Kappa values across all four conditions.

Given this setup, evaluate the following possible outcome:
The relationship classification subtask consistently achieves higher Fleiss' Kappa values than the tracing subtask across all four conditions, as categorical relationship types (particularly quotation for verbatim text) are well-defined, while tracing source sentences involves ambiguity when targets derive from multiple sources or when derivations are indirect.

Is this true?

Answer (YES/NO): NO